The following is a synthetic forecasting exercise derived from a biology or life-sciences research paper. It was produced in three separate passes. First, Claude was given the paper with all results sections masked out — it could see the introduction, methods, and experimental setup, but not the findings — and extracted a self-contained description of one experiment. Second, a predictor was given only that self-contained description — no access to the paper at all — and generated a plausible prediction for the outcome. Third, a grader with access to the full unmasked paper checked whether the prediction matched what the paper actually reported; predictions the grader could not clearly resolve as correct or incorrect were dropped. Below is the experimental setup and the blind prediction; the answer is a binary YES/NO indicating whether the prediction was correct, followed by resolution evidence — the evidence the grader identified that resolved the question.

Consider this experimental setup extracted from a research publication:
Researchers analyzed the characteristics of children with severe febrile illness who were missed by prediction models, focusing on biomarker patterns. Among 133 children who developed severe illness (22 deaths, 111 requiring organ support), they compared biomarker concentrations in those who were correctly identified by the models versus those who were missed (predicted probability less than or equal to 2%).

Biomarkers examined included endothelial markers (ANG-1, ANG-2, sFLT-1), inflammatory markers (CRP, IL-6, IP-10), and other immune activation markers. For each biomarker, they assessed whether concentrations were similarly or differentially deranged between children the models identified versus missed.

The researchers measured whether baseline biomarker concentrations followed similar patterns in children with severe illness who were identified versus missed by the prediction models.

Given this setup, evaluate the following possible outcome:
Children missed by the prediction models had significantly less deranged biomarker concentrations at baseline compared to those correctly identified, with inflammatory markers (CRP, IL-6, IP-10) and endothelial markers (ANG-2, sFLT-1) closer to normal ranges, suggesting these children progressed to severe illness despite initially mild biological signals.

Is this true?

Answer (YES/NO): NO